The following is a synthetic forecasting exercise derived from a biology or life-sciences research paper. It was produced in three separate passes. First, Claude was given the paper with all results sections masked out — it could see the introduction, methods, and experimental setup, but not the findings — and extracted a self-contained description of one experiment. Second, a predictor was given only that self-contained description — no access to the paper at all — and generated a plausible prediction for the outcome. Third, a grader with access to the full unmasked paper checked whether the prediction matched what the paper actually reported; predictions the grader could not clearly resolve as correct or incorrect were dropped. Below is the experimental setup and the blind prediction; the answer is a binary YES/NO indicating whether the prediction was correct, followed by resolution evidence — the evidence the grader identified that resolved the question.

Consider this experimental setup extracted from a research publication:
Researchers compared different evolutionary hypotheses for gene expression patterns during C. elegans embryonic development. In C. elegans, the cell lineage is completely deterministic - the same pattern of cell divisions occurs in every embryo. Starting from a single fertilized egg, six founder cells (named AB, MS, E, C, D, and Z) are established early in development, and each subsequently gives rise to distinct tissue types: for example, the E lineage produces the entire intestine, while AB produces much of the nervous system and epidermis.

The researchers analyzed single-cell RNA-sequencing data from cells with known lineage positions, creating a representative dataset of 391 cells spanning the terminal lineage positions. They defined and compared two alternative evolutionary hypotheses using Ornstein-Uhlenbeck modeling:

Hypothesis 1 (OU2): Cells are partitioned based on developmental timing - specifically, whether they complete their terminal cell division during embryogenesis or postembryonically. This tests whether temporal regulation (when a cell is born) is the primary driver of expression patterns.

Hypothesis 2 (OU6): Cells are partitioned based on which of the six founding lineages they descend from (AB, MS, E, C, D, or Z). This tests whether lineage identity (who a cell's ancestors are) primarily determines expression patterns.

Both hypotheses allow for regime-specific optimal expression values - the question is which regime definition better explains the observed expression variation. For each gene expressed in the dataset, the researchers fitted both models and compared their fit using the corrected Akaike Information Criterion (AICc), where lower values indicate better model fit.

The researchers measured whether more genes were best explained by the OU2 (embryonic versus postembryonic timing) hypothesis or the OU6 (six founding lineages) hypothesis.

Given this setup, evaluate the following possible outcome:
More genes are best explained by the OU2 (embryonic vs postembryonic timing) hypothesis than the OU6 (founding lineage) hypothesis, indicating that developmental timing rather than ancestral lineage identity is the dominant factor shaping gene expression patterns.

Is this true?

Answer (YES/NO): NO